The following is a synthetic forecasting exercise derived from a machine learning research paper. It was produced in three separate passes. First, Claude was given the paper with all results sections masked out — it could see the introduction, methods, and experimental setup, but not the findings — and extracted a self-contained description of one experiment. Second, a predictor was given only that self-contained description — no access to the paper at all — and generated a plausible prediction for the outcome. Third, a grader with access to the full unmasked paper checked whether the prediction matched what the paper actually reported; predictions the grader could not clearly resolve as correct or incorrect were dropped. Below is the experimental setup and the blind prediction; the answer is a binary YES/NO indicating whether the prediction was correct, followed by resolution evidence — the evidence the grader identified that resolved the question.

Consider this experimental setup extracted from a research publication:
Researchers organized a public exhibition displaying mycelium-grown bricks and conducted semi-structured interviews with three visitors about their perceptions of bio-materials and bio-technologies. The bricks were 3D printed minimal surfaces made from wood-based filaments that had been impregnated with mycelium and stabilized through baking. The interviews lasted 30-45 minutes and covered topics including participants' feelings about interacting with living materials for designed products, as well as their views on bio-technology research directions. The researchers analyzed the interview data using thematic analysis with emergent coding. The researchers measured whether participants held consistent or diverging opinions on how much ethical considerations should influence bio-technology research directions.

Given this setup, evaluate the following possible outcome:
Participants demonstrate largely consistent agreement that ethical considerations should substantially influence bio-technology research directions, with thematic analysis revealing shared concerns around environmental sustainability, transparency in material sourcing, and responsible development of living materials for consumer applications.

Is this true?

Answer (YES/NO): NO